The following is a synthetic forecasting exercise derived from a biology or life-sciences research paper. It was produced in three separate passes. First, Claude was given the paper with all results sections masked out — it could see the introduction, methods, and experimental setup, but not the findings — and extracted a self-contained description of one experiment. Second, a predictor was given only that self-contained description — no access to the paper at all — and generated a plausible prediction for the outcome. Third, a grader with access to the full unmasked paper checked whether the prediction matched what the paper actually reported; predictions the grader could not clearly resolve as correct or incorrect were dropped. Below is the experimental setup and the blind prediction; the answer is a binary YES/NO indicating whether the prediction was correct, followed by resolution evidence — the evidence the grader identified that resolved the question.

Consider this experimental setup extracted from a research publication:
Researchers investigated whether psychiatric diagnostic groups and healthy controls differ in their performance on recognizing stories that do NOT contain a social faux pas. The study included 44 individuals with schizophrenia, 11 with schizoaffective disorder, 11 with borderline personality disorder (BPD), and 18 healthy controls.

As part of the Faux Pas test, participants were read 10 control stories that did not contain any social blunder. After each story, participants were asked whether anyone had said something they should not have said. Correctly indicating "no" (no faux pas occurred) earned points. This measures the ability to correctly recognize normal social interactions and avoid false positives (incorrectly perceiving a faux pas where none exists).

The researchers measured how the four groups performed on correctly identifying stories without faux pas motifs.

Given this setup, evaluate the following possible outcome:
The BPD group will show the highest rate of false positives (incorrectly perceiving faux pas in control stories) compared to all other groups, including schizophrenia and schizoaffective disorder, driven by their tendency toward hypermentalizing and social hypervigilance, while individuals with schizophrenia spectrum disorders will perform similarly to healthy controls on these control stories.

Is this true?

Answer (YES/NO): NO